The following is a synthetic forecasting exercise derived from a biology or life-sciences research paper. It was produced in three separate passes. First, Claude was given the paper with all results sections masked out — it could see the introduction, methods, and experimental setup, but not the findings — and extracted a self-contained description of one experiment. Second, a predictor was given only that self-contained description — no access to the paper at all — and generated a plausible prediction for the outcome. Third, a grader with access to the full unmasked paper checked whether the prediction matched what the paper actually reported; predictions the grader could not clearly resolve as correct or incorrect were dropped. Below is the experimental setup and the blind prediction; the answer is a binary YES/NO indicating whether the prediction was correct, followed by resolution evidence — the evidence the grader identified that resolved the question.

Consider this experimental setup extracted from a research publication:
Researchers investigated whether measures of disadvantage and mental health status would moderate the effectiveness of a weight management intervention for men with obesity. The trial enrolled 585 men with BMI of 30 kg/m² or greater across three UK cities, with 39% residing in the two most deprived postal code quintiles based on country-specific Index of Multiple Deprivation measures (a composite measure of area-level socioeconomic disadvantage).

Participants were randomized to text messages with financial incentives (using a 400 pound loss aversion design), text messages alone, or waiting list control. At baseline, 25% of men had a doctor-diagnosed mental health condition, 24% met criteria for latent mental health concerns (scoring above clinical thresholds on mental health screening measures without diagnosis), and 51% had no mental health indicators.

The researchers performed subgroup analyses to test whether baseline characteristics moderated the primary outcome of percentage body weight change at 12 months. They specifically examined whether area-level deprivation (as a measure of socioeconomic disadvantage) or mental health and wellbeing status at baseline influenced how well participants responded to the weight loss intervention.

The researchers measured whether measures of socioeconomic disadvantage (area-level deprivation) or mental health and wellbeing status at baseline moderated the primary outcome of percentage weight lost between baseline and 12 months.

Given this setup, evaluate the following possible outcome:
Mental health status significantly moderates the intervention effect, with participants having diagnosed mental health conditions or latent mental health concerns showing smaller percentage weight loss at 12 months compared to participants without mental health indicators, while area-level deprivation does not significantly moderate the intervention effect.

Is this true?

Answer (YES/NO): NO